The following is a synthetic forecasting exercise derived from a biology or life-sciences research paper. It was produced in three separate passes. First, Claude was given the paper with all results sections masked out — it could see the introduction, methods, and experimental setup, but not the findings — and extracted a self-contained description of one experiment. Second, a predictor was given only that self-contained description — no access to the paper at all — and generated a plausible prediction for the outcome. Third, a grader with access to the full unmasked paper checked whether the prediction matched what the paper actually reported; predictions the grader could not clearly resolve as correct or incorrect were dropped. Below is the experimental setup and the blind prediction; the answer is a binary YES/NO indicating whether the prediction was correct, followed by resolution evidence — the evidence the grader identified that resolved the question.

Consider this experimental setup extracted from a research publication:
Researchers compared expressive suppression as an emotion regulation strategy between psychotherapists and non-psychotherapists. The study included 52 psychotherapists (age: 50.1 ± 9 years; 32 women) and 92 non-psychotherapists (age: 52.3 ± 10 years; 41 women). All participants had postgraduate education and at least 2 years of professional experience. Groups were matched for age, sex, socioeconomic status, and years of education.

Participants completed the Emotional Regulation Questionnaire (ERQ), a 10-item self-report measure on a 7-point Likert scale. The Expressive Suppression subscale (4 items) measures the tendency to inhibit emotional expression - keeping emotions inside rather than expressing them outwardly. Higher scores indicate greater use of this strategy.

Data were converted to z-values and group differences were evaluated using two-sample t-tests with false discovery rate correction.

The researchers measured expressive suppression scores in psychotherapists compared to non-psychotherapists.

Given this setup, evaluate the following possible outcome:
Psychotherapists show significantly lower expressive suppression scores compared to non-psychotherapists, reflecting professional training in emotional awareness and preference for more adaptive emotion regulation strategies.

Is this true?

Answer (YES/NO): YES